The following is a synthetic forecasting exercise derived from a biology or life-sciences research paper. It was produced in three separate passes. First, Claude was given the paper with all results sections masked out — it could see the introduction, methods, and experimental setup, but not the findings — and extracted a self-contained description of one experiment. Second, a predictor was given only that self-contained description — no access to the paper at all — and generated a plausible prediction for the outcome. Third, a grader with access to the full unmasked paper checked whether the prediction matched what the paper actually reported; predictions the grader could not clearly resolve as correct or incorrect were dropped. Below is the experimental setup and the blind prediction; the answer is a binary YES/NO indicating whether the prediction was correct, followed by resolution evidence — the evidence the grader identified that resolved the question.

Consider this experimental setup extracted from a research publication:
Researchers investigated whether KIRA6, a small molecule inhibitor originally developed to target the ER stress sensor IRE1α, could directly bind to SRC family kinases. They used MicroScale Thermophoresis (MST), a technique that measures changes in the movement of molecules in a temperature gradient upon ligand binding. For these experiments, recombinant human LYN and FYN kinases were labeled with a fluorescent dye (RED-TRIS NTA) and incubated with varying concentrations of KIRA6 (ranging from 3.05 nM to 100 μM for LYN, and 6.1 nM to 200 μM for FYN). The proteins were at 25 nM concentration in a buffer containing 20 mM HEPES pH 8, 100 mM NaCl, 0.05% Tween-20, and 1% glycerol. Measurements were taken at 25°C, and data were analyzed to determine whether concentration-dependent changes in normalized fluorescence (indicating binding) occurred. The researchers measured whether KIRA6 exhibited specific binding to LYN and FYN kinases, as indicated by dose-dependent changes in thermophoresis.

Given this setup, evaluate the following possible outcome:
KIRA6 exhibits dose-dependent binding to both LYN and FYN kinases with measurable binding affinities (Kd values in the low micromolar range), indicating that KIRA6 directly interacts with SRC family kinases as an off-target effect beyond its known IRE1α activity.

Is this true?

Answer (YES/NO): YES